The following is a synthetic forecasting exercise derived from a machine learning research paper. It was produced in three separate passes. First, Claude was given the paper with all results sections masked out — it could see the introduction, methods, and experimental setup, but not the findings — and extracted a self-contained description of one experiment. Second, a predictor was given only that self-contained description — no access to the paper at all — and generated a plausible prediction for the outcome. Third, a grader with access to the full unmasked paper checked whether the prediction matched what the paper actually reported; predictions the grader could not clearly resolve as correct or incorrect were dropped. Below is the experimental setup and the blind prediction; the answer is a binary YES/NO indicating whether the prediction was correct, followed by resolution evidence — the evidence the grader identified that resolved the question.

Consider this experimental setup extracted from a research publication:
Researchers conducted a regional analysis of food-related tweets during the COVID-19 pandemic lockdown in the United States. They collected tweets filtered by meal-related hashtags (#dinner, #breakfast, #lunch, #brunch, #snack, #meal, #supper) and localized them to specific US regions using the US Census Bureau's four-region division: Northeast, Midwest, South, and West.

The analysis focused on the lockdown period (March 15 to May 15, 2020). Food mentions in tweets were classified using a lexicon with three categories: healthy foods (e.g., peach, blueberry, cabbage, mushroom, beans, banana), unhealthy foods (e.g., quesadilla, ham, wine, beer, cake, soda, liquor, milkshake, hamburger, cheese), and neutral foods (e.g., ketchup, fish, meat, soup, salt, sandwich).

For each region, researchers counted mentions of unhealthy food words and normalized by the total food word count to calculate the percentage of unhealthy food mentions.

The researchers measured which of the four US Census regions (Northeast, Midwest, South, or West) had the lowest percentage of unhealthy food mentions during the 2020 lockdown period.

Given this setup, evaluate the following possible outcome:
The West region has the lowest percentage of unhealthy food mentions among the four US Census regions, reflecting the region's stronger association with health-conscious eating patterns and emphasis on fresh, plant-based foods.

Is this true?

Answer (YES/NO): NO